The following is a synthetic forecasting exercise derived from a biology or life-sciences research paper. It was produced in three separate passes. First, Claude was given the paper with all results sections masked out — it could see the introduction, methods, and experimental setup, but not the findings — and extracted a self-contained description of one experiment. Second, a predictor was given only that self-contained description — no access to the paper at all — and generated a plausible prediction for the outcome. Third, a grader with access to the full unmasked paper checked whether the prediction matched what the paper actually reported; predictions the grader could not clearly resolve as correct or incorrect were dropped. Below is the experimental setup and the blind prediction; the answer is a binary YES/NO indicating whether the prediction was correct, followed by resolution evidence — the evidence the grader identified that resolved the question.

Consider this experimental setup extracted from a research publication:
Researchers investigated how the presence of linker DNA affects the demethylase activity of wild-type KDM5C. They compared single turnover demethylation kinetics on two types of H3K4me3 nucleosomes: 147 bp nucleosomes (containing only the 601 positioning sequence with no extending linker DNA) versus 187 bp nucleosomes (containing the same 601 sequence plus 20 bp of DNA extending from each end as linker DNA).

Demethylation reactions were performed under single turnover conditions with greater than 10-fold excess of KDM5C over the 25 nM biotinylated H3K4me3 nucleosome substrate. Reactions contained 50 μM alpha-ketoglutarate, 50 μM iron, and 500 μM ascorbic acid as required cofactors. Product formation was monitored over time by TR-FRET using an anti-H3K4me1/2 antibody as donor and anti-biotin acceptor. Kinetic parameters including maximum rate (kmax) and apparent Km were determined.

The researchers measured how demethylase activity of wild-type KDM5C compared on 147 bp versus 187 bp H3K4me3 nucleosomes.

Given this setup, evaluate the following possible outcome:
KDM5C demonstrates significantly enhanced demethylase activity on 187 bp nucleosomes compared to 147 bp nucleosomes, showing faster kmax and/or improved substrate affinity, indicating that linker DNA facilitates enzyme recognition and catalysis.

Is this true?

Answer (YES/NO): NO